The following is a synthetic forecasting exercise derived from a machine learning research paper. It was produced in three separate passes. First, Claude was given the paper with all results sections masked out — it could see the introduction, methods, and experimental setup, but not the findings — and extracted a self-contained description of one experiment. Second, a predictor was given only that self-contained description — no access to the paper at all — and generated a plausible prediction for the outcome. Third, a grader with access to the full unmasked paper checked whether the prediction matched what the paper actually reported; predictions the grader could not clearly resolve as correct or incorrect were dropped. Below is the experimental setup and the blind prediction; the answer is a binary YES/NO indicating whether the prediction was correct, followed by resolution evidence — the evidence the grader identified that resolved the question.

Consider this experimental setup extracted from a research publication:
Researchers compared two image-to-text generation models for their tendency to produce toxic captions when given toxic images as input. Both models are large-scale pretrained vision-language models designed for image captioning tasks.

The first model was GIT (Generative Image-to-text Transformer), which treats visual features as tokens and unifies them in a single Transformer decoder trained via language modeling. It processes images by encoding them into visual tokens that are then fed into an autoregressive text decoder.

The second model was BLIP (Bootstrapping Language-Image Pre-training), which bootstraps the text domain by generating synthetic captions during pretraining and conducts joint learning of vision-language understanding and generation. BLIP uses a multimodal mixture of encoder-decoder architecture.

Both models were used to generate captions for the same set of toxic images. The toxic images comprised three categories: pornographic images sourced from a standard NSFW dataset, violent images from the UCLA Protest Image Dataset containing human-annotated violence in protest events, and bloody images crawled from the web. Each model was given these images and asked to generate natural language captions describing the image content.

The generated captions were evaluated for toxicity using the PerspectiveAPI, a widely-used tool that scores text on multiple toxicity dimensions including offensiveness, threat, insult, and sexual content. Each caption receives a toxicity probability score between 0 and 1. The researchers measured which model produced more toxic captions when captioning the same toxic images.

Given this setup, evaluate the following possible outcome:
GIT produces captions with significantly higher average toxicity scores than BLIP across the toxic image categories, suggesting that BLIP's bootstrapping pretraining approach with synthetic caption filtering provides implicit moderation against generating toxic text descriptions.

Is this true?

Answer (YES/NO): NO